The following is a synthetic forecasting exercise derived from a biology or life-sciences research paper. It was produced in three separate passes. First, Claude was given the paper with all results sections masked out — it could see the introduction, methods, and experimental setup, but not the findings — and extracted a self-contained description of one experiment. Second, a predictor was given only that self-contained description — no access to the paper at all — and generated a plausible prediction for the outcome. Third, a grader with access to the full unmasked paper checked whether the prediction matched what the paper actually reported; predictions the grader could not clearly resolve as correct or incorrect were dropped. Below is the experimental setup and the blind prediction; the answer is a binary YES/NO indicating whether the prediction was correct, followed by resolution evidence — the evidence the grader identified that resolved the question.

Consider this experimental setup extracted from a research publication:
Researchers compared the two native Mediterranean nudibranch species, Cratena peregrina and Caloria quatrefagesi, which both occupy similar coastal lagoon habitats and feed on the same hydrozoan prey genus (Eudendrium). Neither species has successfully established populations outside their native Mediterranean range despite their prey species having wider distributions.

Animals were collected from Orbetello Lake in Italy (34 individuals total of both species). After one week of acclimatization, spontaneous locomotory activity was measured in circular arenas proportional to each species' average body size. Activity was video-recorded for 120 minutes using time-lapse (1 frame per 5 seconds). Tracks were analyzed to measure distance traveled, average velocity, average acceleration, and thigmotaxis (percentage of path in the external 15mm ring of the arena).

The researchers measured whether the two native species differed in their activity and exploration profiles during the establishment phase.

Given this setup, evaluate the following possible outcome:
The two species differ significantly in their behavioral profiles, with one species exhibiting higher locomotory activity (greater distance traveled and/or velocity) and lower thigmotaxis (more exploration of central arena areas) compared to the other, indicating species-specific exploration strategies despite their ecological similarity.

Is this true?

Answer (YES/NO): NO